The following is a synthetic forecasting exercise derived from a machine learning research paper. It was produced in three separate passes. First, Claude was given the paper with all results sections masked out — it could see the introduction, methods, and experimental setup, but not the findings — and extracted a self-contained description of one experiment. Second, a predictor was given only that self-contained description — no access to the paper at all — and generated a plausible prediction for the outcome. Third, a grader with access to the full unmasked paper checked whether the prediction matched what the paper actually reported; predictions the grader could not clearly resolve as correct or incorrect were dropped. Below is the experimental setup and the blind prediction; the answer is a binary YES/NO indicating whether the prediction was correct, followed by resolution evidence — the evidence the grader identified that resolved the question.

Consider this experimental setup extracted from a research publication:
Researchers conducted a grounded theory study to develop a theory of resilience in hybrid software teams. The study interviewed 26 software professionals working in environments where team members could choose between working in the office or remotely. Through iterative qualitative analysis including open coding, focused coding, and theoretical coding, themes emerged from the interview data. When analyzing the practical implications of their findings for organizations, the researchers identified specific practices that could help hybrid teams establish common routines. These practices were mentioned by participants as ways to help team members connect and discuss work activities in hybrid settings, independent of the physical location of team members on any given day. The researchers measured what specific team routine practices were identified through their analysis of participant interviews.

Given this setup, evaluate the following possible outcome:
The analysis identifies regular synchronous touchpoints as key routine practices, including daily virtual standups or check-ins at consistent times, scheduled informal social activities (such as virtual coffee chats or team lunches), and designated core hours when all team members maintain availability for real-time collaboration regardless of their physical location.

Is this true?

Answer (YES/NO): NO